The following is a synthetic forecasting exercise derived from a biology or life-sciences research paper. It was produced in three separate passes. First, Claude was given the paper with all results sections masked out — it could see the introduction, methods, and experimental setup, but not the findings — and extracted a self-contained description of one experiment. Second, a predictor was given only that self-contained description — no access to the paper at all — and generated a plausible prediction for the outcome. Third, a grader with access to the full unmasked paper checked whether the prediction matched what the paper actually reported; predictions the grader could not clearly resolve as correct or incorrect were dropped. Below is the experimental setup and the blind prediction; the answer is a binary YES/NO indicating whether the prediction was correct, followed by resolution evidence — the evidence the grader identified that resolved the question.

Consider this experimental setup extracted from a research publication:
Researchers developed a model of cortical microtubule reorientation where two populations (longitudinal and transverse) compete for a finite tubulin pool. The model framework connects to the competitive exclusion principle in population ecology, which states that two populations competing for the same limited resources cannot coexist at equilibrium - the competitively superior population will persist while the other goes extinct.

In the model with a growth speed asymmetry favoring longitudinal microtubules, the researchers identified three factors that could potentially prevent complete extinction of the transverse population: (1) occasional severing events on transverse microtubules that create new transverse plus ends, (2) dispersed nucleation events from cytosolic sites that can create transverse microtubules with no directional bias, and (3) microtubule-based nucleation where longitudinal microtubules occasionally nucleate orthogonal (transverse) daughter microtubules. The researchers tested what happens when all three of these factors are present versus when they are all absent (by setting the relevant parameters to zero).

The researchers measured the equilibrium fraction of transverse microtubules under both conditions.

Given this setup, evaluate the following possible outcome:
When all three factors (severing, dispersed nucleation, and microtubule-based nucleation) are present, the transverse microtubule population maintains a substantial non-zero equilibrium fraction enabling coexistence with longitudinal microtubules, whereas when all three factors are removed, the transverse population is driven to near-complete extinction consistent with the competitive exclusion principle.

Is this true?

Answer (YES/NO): NO